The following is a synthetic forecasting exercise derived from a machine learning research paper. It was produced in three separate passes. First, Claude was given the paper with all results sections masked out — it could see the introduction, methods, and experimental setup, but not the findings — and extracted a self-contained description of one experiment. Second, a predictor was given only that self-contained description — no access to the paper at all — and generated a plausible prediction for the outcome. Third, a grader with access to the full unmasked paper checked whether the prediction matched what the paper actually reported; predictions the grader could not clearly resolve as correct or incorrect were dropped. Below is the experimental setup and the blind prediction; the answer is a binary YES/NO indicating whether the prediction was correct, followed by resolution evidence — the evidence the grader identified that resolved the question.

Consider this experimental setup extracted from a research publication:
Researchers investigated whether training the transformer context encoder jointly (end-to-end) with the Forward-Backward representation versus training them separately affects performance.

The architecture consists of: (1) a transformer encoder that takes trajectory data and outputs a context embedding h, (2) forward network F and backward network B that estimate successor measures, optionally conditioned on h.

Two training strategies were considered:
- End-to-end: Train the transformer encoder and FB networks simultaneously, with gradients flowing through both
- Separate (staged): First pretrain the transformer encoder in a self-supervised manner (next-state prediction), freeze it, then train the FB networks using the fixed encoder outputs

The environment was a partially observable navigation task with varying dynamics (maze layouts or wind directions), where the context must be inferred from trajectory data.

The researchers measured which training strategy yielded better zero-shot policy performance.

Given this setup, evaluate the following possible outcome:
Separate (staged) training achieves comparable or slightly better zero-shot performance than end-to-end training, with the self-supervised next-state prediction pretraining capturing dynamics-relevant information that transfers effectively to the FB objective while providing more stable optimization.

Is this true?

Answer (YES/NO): YES